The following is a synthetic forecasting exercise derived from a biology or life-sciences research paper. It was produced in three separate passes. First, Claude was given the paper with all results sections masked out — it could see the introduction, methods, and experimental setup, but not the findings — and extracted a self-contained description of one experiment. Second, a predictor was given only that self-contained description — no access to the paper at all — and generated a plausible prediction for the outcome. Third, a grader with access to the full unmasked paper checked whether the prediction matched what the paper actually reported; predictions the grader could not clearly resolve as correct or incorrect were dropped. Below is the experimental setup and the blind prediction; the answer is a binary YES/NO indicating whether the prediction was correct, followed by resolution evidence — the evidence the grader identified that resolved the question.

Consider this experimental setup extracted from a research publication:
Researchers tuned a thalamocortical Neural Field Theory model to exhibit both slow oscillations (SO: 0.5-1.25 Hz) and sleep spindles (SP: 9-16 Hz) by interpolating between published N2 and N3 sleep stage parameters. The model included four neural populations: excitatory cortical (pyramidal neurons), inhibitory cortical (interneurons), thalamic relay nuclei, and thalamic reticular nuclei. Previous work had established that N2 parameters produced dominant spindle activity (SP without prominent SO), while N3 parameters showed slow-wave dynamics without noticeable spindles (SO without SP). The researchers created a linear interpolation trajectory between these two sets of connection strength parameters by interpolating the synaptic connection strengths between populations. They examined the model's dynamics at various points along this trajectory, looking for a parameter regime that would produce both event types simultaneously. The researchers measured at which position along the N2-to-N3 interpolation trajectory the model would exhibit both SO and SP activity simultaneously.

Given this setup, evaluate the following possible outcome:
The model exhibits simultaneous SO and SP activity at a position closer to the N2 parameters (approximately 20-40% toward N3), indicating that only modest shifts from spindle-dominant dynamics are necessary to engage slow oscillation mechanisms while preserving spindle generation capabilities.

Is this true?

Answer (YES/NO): NO